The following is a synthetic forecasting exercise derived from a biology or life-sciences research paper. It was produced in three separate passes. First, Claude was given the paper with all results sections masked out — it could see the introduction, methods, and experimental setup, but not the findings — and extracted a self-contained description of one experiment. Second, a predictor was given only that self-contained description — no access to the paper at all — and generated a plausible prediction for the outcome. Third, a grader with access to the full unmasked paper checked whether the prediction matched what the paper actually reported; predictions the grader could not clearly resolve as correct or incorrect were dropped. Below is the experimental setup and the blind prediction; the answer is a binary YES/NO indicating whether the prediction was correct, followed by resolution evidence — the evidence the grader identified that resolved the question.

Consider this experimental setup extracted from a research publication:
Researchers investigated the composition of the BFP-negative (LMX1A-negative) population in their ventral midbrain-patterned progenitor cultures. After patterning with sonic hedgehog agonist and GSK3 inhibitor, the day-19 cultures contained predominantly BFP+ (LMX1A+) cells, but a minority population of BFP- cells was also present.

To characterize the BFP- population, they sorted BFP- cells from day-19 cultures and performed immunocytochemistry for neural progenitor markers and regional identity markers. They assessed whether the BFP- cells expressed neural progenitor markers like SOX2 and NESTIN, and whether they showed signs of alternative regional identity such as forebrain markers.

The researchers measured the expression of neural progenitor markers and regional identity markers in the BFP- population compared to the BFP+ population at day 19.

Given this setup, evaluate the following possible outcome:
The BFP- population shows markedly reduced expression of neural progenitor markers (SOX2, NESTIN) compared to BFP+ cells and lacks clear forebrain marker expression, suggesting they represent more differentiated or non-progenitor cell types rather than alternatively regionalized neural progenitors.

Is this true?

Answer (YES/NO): NO